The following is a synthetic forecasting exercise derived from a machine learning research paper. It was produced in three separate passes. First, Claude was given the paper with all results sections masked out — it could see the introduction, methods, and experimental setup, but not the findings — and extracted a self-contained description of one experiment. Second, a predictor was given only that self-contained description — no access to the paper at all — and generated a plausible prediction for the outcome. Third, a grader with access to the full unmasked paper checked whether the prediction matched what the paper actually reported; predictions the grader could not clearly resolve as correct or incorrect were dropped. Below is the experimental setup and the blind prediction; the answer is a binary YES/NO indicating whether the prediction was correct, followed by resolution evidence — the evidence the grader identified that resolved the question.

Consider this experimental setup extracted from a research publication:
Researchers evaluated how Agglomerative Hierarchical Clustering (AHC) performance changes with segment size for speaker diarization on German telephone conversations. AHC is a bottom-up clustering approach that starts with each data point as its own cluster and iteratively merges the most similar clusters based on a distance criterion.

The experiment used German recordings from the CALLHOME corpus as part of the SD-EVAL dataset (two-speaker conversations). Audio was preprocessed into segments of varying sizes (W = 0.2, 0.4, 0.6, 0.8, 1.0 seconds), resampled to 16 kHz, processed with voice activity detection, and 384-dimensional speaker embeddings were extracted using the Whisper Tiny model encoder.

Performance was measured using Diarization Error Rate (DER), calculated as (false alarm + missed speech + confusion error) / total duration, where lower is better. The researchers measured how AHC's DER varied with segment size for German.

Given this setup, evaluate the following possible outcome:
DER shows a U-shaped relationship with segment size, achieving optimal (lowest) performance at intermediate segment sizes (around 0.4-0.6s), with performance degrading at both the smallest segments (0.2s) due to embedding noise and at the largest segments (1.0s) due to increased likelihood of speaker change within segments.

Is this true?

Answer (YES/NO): NO